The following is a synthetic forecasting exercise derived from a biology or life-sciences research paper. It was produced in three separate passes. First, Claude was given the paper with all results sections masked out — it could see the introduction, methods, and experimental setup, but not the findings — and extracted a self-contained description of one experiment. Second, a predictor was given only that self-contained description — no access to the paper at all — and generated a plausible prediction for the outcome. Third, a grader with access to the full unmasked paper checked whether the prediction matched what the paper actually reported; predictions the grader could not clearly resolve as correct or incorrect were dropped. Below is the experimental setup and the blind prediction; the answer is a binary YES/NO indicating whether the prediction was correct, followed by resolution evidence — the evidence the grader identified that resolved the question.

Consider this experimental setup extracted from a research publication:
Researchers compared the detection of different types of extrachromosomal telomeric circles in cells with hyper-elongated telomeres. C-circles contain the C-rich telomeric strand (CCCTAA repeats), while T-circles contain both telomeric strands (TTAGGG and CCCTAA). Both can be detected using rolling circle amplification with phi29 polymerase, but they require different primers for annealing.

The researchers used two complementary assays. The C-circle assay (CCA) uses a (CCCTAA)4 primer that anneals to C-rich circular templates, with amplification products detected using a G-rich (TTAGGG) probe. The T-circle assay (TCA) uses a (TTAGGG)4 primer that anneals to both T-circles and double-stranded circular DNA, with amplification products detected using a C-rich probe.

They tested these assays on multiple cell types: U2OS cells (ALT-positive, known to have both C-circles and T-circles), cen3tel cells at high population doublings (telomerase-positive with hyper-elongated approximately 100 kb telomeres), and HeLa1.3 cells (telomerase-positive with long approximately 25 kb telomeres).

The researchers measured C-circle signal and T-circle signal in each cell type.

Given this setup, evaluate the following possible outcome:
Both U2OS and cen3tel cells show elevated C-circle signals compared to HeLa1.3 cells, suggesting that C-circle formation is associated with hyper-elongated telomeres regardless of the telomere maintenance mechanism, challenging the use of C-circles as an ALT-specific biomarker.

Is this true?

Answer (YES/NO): YES